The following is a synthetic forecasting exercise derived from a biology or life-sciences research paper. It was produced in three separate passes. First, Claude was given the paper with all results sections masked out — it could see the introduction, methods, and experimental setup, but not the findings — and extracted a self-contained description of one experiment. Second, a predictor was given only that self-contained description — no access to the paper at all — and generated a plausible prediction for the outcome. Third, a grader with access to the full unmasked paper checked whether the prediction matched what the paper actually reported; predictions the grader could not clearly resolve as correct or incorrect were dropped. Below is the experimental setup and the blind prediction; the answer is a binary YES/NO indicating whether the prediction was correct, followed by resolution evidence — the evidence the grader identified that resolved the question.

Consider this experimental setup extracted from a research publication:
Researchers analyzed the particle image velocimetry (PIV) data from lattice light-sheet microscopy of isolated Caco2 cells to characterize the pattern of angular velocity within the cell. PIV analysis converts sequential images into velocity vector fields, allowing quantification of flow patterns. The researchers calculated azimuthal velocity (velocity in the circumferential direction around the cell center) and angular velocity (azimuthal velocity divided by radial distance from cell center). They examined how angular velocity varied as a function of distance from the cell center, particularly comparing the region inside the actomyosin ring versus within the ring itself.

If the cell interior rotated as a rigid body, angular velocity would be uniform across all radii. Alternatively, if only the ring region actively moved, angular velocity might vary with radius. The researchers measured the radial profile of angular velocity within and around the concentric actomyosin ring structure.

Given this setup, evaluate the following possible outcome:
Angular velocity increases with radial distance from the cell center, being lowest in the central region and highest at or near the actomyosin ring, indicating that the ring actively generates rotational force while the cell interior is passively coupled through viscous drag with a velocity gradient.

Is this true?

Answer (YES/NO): YES